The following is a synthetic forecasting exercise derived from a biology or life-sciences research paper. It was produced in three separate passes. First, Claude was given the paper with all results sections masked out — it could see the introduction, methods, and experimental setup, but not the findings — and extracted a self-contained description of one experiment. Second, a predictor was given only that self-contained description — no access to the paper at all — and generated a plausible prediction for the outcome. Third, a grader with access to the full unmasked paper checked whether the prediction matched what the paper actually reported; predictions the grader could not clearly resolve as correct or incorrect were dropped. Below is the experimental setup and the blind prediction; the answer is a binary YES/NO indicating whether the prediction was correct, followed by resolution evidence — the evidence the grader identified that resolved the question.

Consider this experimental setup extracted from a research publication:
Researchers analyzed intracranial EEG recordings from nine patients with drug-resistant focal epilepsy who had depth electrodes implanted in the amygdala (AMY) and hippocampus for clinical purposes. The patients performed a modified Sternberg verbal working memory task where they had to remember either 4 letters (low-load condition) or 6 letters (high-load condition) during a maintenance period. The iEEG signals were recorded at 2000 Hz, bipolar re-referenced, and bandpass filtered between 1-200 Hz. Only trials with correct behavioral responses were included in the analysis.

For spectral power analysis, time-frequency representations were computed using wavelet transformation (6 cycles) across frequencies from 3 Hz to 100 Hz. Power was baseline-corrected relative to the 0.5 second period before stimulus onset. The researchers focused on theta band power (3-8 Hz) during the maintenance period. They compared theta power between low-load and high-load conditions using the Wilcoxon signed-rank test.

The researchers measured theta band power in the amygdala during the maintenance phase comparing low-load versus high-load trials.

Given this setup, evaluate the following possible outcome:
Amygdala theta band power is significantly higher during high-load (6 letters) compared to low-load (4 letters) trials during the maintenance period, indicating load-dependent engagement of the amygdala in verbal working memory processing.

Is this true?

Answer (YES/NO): YES